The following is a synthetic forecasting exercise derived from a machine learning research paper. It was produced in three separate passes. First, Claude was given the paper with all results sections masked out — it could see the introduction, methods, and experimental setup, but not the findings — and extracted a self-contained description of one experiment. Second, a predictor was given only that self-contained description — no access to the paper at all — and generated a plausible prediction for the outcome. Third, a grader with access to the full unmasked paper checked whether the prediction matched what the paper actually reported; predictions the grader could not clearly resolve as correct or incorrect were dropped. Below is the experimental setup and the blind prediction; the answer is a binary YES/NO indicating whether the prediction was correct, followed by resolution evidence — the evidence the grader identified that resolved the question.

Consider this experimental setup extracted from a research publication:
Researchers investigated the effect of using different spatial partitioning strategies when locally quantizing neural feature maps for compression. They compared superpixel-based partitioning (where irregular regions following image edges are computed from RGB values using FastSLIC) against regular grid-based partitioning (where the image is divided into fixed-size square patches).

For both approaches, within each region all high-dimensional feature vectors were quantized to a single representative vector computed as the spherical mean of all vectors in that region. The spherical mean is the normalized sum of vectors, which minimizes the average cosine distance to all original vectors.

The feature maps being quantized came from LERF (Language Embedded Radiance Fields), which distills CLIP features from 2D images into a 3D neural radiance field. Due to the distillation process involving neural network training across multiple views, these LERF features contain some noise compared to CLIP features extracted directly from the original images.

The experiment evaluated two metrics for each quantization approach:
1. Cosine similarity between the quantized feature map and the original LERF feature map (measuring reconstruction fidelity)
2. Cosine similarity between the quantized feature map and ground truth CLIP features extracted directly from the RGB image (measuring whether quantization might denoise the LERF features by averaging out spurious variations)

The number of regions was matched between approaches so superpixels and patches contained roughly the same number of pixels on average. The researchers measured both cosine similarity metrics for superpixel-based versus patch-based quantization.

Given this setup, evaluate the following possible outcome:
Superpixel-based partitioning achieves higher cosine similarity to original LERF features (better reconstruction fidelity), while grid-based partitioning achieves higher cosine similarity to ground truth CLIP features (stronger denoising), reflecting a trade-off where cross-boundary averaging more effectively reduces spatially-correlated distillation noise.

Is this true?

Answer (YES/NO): NO